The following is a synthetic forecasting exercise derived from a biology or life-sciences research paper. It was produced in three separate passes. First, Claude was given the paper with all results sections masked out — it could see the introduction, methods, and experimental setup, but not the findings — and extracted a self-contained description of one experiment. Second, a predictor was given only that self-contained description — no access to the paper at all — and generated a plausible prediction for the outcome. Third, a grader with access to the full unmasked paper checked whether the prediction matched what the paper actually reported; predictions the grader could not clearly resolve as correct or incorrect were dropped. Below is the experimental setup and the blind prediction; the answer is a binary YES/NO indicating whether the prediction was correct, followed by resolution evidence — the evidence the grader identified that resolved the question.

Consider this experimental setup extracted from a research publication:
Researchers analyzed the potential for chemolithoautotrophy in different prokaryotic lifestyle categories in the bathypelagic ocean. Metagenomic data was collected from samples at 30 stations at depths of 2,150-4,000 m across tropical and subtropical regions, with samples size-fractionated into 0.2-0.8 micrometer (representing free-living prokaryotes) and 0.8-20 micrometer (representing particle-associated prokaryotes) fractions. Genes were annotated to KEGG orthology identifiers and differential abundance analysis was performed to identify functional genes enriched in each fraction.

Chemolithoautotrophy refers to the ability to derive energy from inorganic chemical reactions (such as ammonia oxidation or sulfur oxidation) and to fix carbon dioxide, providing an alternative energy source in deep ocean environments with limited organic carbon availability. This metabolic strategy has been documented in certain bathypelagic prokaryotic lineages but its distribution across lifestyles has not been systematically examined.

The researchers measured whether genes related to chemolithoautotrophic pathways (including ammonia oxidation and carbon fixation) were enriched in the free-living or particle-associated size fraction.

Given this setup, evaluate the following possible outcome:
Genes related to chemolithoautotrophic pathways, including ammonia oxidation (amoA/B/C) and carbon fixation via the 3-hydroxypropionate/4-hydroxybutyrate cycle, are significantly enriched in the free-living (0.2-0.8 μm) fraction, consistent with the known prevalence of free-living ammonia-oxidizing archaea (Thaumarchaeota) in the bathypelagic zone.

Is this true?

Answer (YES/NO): NO